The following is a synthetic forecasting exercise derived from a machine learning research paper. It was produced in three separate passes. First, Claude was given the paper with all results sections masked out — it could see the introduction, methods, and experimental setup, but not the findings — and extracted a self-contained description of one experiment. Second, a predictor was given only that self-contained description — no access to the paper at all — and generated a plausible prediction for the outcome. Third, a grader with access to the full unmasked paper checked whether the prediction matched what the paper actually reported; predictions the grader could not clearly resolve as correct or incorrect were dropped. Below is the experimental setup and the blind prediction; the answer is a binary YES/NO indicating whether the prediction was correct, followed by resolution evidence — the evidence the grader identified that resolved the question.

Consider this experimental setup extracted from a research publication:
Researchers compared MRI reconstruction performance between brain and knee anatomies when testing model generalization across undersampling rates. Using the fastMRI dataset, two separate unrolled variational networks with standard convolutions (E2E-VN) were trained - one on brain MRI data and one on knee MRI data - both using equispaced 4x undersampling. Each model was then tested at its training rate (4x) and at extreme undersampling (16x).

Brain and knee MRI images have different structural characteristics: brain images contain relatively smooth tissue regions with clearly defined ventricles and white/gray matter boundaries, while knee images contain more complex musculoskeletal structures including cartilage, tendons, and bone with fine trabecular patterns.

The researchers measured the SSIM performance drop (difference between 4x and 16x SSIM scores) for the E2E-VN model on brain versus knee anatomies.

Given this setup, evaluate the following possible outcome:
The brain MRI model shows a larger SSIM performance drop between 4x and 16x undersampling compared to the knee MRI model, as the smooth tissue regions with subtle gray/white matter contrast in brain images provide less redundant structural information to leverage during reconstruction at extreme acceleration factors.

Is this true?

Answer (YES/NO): YES